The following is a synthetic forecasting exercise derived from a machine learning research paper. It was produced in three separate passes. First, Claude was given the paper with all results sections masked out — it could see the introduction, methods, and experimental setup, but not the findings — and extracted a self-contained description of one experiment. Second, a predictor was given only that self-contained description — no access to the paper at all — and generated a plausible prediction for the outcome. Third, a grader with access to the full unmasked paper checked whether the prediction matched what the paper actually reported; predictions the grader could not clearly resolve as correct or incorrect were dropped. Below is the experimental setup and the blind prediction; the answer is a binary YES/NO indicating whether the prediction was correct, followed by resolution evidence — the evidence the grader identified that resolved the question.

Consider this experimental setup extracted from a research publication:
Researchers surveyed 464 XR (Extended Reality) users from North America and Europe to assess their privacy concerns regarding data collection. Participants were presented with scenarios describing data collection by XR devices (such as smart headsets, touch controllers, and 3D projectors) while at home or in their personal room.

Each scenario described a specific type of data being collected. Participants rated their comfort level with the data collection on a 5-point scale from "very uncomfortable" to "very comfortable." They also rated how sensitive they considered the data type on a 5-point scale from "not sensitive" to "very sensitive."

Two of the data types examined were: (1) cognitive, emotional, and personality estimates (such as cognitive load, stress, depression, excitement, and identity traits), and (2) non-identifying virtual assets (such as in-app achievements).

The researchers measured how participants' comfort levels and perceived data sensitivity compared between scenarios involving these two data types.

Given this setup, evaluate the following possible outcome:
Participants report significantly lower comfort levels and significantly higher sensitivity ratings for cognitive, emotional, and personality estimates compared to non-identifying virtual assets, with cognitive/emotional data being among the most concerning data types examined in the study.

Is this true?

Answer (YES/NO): YES